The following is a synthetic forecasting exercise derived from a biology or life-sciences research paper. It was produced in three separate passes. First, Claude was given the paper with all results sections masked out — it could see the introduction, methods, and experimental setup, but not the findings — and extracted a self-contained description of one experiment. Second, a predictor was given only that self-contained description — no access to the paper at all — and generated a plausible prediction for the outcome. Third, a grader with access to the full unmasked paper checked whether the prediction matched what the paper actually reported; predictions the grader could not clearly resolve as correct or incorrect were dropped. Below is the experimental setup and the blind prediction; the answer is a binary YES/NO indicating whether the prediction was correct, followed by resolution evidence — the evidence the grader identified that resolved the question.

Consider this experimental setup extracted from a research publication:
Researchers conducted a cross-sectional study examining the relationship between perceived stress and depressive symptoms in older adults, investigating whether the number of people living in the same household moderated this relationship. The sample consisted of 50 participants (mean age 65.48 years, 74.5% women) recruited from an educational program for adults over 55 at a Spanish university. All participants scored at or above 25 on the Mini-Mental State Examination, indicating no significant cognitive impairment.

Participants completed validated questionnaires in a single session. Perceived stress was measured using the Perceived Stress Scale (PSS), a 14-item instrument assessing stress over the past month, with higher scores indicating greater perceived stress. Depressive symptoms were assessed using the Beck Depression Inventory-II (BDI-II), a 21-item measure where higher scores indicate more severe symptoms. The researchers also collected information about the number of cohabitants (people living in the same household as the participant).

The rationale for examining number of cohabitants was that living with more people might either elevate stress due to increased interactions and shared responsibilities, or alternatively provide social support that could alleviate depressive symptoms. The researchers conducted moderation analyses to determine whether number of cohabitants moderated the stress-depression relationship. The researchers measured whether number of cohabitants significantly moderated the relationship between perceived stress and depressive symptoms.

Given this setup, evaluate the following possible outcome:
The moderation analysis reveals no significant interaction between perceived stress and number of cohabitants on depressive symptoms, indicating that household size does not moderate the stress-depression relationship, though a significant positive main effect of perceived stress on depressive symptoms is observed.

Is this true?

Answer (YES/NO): YES